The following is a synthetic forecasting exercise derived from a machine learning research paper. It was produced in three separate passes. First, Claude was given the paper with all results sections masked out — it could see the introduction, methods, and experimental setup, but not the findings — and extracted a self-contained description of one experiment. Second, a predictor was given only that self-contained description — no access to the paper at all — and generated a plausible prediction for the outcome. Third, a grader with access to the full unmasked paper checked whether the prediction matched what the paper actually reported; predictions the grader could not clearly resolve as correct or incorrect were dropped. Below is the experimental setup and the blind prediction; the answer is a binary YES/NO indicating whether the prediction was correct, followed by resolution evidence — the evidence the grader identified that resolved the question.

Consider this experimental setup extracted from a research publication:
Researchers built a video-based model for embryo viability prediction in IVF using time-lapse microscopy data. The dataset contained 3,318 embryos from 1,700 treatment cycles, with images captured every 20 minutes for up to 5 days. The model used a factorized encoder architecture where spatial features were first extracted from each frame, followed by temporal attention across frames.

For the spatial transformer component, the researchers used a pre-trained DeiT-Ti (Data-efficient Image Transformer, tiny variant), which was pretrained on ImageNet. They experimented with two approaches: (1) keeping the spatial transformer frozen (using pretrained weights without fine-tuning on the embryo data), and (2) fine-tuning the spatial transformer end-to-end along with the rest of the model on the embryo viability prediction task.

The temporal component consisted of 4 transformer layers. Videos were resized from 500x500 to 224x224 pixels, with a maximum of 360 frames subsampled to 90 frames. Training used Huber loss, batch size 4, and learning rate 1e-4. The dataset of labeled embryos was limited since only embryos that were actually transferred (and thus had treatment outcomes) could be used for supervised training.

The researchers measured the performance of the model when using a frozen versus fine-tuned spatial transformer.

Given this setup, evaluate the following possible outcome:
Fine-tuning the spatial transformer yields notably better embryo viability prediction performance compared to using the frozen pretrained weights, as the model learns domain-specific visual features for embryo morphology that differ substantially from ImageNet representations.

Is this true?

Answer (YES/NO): NO